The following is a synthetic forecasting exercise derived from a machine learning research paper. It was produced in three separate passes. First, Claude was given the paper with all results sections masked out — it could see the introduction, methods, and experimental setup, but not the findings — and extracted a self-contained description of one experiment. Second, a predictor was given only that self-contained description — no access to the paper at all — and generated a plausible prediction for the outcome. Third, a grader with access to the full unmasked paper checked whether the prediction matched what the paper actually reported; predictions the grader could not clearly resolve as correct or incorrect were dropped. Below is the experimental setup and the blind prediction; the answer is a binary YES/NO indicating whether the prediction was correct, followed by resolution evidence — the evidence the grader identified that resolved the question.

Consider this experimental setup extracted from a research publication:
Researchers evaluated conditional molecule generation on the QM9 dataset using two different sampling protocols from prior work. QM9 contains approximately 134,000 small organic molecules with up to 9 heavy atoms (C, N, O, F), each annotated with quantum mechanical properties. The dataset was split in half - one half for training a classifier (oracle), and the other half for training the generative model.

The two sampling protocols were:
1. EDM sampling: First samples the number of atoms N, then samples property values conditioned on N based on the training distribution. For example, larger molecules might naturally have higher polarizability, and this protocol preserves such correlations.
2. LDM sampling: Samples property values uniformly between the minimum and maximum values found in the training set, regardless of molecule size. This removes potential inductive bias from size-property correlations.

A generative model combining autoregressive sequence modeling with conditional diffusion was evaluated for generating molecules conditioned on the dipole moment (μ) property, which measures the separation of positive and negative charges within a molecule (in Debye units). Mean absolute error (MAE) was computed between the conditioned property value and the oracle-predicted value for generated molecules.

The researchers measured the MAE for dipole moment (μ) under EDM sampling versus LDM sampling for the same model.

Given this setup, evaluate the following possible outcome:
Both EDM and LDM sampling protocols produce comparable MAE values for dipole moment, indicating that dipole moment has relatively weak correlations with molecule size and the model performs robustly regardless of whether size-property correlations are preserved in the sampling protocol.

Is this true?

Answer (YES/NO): NO